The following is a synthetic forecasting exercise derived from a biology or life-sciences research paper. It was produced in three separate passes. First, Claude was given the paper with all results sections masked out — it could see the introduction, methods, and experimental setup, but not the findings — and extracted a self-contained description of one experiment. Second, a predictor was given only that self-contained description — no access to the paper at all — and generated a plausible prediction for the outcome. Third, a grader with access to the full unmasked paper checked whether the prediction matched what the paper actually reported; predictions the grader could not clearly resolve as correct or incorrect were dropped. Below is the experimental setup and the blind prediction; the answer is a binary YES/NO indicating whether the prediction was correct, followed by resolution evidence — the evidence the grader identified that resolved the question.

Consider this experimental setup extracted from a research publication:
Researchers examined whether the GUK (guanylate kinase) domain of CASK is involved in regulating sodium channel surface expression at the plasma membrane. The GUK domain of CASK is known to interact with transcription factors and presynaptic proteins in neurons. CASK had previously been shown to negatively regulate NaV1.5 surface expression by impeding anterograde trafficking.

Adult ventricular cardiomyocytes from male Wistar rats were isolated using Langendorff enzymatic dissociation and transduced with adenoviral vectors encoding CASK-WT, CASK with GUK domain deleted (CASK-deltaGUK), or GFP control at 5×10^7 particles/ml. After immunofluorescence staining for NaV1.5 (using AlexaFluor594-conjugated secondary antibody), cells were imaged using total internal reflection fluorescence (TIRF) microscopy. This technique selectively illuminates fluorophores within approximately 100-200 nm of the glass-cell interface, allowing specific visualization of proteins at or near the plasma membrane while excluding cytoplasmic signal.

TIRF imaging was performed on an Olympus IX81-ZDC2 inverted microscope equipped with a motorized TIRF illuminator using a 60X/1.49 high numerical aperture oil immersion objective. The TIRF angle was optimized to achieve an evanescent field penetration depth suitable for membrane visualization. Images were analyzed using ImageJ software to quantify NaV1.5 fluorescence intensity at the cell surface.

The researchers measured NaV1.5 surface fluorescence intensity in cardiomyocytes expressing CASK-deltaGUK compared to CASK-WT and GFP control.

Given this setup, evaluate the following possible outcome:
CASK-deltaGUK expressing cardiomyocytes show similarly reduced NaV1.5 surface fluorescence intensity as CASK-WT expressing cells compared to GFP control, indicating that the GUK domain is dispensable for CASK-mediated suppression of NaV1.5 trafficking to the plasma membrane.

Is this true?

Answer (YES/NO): NO